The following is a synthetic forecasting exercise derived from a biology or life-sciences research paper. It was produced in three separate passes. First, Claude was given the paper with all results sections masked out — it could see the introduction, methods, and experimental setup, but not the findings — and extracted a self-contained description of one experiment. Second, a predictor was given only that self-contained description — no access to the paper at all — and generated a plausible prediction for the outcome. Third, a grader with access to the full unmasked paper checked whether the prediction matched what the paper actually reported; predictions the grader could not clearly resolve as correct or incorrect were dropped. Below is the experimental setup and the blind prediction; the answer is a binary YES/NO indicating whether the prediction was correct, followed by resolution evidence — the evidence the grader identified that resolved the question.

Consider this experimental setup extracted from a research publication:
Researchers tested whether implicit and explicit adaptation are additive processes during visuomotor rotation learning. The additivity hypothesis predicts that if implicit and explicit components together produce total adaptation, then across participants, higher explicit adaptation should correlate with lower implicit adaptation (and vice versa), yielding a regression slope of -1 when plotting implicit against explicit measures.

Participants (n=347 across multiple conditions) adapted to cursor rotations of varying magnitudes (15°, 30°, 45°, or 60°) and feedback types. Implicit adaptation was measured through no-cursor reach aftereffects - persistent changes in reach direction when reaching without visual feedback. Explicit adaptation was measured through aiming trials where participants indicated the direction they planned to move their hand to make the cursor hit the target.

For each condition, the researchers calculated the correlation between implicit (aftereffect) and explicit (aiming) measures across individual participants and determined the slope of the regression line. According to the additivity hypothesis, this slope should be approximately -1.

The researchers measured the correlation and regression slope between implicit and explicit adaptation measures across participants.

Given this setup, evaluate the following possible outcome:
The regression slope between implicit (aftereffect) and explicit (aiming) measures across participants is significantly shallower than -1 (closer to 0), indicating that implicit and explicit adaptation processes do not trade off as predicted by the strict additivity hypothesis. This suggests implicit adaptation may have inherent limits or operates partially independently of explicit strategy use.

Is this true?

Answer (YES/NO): YES